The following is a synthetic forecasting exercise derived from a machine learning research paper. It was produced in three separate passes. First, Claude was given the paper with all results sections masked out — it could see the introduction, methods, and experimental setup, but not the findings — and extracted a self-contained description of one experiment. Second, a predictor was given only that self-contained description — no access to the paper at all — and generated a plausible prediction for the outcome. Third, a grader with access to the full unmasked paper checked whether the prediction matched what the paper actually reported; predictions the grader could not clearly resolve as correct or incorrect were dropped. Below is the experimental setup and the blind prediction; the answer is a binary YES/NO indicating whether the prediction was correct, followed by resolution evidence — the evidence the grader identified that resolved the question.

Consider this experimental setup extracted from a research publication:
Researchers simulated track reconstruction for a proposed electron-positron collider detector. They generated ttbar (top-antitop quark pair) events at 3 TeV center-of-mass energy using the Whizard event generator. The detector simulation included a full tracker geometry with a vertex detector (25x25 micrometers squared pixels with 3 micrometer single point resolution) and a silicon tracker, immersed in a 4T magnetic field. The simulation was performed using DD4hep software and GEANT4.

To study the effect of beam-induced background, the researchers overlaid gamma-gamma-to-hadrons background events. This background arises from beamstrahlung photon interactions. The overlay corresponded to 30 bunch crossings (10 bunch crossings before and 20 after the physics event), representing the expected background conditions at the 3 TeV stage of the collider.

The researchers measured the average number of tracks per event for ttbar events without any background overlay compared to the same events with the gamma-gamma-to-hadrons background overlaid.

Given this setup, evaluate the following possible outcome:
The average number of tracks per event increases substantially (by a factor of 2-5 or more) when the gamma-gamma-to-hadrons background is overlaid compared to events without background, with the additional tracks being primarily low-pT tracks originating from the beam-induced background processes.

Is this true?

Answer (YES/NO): YES